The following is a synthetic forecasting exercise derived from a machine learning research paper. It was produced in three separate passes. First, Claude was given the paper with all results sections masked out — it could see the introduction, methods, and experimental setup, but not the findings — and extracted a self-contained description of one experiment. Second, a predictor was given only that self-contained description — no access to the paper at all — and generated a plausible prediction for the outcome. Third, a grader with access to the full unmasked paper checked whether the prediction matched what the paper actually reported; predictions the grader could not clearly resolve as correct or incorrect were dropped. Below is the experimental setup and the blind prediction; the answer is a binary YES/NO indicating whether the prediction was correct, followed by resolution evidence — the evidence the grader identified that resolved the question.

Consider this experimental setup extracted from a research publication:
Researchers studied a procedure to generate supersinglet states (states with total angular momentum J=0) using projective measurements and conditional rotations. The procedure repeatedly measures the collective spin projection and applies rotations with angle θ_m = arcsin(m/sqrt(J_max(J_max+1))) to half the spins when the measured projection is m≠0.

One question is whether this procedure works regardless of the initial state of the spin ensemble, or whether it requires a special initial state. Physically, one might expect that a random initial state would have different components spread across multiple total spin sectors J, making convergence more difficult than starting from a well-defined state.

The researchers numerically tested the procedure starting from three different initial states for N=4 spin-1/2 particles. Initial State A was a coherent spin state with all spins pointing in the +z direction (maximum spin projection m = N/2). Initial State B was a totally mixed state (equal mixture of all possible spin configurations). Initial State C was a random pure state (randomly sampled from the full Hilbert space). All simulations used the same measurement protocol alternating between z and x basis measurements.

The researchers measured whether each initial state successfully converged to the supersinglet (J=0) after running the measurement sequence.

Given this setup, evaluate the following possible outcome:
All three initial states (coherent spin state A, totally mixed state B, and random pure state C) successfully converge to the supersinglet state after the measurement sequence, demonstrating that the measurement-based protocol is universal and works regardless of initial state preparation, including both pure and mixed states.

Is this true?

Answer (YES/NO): YES